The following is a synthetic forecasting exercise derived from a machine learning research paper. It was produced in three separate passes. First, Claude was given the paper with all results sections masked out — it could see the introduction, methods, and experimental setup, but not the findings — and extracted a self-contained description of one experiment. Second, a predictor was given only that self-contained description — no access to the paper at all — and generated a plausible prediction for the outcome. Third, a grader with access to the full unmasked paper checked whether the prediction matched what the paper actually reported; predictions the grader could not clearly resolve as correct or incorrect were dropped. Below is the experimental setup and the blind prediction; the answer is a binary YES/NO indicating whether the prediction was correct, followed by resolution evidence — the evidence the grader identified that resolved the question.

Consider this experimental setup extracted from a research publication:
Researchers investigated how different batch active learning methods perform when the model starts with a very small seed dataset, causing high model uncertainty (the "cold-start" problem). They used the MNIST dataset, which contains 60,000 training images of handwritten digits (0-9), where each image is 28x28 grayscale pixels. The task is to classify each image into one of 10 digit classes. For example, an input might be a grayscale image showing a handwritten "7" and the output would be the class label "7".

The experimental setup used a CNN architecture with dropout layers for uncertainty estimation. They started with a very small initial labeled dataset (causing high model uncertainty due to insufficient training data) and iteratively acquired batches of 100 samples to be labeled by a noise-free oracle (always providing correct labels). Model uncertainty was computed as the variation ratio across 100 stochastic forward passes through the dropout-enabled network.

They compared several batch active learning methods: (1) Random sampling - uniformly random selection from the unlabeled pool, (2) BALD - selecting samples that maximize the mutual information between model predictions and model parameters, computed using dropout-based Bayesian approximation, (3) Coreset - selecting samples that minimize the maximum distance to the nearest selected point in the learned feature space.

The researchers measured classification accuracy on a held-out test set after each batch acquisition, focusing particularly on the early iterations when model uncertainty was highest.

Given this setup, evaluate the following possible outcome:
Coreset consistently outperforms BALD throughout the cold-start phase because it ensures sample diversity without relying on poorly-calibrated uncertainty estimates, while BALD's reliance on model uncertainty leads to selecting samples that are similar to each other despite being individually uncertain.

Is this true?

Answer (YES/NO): NO